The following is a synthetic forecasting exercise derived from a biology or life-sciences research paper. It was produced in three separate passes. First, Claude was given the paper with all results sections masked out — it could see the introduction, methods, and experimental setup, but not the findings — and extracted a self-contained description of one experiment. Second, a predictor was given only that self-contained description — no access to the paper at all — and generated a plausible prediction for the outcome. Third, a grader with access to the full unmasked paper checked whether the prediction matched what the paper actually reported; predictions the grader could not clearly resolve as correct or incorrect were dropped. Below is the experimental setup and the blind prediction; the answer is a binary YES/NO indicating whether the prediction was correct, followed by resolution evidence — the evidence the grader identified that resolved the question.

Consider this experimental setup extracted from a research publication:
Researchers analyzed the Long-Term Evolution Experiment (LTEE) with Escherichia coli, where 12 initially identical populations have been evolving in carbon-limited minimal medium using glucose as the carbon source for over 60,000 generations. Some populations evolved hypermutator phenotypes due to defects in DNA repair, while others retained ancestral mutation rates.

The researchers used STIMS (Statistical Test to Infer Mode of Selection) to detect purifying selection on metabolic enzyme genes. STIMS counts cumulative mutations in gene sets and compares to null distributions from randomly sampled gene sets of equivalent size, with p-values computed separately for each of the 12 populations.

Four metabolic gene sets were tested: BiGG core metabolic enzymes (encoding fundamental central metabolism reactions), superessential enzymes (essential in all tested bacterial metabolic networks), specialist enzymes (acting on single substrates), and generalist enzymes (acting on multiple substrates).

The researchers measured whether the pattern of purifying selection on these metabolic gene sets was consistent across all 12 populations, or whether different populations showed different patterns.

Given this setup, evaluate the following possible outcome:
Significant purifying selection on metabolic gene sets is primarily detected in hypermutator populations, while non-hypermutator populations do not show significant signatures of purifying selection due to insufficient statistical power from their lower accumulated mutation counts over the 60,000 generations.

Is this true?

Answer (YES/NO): NO